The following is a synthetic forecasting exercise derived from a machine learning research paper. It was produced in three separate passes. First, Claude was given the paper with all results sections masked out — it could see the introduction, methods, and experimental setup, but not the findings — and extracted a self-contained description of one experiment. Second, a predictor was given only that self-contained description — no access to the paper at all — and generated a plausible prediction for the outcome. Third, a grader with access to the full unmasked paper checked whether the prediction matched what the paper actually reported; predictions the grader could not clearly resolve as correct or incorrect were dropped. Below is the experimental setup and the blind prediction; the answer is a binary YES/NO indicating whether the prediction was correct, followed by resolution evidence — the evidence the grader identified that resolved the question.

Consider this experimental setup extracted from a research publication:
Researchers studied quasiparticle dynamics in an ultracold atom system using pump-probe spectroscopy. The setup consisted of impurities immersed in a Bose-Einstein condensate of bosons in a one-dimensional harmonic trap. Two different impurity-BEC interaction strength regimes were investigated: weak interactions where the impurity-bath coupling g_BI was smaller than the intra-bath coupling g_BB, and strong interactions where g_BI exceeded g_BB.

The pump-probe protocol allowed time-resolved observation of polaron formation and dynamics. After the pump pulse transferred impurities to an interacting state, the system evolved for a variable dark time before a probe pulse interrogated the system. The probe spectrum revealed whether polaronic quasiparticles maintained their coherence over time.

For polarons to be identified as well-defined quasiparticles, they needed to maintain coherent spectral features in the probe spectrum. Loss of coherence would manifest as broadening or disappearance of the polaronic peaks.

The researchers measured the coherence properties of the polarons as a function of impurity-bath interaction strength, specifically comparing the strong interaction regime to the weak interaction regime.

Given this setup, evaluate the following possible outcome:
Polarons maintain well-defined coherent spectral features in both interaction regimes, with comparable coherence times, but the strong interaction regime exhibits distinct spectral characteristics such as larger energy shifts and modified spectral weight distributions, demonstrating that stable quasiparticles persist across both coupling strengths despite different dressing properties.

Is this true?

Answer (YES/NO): NO